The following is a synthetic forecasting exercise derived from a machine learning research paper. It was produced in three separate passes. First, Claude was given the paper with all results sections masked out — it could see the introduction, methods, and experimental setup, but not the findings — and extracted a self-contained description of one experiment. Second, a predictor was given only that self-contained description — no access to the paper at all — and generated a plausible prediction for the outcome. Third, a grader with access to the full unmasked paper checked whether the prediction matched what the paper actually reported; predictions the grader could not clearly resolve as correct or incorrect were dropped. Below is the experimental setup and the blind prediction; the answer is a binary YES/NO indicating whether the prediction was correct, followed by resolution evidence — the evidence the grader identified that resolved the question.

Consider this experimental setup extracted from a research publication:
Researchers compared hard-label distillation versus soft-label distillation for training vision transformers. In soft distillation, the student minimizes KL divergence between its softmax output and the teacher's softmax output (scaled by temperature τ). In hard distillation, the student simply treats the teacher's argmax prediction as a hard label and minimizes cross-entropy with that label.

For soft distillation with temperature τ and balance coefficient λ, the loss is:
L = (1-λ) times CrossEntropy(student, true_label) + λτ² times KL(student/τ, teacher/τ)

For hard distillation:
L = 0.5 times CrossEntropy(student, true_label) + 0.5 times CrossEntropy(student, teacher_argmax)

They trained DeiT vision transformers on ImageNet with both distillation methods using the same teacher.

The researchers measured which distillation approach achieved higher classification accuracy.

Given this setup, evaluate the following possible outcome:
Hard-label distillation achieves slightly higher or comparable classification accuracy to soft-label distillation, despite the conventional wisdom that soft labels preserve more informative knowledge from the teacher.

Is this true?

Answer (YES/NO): NO